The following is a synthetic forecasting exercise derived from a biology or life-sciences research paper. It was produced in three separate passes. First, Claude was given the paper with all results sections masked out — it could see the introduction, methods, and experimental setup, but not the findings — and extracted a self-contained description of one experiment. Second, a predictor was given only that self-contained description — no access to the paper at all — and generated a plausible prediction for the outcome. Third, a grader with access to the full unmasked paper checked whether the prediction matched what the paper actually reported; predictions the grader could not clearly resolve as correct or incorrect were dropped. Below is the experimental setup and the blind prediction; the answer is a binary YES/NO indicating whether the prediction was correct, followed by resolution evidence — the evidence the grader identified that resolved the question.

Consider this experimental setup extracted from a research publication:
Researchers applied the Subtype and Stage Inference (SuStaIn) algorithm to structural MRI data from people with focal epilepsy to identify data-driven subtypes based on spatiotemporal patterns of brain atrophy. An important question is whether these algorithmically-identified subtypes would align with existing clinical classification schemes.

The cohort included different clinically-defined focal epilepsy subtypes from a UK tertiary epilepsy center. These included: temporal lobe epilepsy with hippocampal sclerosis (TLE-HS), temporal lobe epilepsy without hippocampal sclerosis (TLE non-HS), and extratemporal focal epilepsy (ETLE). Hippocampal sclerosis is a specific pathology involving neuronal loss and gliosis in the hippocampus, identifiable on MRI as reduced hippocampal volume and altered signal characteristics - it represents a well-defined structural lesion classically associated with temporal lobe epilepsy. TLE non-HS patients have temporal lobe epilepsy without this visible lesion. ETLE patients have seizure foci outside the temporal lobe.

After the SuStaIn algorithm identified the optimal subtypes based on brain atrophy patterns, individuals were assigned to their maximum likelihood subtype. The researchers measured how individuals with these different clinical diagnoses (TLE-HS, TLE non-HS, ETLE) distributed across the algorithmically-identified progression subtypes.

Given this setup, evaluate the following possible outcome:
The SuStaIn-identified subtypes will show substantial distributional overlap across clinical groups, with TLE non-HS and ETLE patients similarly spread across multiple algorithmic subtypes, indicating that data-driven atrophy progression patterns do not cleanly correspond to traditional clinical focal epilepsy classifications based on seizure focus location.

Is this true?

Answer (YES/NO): NO